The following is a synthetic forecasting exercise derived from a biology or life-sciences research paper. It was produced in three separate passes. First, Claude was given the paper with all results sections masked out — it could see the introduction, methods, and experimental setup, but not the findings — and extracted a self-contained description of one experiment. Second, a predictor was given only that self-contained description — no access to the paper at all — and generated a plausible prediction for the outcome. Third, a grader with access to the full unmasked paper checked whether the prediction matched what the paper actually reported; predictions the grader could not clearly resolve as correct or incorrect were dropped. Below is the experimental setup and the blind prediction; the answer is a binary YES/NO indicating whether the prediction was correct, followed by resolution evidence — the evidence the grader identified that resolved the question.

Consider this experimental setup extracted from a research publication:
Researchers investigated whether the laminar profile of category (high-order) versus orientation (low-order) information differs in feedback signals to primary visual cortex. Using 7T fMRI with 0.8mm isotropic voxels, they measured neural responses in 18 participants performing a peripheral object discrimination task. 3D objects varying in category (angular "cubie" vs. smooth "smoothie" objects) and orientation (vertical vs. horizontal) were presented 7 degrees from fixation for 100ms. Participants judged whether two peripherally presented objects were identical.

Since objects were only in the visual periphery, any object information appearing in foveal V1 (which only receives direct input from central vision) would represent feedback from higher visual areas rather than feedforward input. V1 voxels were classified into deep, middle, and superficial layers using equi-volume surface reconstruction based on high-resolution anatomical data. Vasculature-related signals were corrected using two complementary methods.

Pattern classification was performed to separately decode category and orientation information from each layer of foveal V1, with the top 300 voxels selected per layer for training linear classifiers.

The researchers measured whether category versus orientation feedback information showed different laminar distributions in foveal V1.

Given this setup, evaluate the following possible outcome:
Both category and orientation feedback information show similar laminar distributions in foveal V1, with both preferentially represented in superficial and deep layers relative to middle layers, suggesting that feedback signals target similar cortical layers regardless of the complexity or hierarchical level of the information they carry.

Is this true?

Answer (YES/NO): NO